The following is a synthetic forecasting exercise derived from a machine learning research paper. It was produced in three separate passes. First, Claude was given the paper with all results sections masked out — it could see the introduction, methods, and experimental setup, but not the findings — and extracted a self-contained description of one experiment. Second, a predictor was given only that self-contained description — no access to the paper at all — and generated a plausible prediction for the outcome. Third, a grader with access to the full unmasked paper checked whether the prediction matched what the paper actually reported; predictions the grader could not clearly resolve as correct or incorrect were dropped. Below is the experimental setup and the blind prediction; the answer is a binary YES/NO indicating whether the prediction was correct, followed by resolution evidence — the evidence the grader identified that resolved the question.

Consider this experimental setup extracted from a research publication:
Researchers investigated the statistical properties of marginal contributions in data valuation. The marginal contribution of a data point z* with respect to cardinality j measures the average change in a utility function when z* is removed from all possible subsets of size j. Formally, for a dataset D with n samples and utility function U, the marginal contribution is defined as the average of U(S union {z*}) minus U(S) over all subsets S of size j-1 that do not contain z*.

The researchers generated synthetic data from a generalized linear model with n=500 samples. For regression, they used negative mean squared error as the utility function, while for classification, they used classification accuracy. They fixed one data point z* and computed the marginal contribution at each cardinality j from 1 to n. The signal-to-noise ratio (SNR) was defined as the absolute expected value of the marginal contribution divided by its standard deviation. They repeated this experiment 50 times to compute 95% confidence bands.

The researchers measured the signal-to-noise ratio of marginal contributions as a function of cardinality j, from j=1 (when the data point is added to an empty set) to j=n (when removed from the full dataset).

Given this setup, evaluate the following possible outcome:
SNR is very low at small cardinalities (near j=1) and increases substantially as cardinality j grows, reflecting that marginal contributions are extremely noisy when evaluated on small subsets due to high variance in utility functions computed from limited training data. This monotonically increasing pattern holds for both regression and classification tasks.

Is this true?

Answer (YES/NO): NO